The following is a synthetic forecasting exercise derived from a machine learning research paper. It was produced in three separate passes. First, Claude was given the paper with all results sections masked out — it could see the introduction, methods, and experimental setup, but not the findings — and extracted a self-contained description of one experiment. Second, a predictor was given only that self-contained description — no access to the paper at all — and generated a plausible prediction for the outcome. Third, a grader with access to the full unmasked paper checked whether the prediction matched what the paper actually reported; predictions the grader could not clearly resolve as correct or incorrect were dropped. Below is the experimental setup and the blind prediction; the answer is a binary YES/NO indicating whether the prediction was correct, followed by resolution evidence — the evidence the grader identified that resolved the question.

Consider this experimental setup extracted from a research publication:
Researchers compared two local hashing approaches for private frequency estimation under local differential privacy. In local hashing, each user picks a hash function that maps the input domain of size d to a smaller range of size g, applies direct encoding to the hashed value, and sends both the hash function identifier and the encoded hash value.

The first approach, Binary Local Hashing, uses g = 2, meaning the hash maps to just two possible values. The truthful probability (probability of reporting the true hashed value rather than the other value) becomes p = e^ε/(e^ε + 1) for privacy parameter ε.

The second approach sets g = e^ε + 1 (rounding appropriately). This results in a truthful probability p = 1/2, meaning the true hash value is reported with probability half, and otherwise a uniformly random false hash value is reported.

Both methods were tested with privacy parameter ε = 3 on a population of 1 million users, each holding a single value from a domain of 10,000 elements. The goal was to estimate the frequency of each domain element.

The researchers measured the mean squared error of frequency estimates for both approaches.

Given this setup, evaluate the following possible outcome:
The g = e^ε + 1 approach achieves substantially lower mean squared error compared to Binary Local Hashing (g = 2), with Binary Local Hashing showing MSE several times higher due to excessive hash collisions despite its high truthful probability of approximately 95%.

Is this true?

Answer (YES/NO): YES